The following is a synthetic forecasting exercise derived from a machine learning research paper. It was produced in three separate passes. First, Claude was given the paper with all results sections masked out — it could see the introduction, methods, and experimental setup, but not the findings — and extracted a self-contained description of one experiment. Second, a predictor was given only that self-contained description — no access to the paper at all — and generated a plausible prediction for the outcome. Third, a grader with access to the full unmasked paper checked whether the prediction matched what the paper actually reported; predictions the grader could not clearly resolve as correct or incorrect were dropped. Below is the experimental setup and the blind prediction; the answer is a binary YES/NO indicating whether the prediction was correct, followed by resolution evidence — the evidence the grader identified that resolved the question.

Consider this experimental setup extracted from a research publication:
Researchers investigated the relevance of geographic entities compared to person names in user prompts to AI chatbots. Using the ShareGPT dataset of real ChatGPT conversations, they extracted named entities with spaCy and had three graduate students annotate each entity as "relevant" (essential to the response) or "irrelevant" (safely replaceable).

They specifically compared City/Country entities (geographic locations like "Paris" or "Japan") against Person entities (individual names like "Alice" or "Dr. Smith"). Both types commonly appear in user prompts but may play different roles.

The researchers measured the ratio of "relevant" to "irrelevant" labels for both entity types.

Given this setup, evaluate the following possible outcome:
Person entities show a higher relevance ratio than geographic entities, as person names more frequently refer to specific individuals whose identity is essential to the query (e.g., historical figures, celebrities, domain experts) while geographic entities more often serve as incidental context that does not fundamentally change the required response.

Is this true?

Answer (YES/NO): NO